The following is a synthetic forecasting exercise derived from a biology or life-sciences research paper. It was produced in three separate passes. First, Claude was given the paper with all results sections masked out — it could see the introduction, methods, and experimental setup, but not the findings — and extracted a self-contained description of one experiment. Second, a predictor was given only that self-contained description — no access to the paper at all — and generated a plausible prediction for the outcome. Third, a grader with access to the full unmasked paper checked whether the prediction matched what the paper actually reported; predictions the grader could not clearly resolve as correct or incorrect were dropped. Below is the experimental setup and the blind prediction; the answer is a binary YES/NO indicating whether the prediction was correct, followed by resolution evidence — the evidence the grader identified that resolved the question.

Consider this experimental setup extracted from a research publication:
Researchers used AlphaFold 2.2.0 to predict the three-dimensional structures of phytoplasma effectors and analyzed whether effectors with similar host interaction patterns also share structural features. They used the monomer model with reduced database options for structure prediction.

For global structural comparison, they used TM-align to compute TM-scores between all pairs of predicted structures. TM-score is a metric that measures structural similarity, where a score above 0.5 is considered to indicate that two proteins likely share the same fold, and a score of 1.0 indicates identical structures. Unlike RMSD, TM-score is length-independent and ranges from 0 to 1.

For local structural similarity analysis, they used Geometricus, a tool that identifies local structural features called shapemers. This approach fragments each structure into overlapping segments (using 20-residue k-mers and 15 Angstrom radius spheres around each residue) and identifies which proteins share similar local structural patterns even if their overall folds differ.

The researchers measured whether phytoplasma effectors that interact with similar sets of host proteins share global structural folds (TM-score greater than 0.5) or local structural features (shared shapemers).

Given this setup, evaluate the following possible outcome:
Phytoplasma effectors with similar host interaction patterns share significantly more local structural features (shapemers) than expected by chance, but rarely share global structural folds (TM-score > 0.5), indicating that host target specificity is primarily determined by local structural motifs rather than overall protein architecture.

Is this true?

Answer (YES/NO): NO